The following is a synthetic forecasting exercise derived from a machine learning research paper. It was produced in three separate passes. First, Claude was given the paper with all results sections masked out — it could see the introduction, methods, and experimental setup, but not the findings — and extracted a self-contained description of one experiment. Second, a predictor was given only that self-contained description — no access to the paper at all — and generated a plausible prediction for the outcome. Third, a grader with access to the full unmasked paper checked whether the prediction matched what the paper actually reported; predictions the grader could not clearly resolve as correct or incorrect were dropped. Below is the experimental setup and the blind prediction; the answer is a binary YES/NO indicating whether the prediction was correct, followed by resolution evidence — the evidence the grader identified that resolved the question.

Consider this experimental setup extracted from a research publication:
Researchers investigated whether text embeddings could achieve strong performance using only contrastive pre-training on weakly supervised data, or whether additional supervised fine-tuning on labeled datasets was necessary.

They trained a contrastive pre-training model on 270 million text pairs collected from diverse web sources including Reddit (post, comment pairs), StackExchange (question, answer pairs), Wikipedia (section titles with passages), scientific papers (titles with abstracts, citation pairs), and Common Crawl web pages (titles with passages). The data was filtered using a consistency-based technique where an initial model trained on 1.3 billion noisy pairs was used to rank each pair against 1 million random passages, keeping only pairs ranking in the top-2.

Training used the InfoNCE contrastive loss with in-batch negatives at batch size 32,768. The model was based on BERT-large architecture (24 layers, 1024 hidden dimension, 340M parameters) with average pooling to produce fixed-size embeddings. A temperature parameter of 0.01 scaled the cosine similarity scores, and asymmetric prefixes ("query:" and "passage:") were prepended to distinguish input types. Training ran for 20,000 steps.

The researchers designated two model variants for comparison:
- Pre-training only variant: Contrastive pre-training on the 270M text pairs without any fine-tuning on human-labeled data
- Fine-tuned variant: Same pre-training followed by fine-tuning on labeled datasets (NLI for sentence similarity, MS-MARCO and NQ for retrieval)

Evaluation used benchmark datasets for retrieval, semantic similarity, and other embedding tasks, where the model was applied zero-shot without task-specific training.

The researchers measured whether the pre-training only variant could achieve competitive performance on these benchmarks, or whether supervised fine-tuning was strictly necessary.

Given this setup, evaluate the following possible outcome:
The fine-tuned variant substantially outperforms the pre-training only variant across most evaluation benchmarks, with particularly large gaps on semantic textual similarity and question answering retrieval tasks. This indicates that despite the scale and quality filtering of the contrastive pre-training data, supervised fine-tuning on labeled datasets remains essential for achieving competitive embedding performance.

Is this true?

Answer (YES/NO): NO